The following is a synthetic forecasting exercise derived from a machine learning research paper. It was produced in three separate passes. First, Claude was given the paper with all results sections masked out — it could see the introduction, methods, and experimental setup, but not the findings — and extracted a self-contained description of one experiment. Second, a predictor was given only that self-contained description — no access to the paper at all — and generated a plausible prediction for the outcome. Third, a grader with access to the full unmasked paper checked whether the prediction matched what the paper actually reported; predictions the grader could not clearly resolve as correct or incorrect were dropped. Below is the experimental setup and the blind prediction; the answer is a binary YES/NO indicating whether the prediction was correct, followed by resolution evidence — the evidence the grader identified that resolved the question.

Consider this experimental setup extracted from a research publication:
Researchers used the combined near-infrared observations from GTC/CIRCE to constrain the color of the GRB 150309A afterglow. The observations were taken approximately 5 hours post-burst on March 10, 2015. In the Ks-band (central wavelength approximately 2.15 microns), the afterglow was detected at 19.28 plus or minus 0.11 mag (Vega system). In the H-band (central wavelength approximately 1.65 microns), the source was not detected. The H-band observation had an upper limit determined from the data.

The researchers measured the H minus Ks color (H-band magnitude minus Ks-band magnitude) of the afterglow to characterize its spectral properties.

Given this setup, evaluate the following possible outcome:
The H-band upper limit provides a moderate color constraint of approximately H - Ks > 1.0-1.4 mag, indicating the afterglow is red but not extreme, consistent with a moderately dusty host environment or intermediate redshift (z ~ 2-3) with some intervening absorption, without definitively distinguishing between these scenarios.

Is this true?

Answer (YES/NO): NO